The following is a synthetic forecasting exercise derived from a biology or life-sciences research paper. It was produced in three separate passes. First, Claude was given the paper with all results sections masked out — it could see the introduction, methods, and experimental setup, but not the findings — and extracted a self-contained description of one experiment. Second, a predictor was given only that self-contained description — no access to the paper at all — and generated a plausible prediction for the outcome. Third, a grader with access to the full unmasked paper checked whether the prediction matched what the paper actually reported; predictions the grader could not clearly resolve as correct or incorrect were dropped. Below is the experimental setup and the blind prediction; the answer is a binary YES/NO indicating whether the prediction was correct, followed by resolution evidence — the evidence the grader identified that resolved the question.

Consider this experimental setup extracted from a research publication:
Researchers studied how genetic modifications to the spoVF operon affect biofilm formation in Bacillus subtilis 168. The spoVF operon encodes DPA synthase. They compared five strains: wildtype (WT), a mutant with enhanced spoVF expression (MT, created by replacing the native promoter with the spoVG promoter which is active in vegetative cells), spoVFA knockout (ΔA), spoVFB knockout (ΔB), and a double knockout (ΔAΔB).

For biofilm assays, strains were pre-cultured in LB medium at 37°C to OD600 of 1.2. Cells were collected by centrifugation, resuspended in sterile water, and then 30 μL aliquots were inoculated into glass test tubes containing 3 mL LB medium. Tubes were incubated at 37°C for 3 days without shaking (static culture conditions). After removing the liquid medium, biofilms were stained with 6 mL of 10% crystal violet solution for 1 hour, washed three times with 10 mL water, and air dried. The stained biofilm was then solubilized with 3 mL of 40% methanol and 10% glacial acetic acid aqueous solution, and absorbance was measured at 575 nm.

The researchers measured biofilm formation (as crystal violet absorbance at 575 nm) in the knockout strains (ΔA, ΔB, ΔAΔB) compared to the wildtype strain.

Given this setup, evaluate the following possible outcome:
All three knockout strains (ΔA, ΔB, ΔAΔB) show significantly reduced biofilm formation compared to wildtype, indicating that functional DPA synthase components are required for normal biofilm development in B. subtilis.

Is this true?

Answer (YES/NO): YES